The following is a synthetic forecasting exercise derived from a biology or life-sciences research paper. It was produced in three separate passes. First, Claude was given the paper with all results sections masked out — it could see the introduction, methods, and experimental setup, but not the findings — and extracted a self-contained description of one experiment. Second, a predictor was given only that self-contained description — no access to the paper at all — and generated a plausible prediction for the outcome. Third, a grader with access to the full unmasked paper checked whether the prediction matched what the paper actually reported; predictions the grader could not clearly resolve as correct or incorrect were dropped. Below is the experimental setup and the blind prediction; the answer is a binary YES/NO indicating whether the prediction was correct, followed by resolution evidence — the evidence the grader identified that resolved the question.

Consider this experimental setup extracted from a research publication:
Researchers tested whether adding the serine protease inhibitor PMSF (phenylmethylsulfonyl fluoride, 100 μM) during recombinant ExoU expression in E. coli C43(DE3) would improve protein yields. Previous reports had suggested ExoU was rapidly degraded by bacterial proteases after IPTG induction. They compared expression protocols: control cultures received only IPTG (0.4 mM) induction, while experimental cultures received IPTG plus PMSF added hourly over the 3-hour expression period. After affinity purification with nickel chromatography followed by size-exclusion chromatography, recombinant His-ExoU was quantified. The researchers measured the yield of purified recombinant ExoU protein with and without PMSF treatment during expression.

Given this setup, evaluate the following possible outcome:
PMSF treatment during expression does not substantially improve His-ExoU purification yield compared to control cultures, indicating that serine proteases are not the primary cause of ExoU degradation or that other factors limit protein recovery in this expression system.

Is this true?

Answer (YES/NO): NO